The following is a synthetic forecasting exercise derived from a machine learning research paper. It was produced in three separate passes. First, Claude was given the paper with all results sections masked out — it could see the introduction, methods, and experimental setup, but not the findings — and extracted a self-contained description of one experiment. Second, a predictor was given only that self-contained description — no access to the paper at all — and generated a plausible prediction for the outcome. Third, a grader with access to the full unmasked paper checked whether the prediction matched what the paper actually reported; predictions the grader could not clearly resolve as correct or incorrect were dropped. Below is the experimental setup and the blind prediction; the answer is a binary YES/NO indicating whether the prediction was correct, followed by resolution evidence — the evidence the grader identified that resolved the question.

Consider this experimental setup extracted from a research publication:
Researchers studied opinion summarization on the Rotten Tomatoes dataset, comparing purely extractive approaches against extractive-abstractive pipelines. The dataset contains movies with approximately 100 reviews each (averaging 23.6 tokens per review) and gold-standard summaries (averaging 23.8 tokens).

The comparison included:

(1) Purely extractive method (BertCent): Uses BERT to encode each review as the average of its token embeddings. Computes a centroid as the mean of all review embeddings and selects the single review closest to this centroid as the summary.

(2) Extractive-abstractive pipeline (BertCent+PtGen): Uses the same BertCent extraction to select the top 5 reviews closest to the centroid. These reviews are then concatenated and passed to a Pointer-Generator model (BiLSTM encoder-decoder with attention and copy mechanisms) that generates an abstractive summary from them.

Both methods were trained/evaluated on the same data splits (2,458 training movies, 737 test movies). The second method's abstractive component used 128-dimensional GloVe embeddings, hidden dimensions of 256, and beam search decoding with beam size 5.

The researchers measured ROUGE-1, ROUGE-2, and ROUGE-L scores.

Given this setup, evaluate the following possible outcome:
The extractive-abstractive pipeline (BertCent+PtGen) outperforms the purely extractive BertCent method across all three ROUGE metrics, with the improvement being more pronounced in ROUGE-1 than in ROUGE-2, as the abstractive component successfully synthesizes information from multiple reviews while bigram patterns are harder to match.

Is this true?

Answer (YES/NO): NO